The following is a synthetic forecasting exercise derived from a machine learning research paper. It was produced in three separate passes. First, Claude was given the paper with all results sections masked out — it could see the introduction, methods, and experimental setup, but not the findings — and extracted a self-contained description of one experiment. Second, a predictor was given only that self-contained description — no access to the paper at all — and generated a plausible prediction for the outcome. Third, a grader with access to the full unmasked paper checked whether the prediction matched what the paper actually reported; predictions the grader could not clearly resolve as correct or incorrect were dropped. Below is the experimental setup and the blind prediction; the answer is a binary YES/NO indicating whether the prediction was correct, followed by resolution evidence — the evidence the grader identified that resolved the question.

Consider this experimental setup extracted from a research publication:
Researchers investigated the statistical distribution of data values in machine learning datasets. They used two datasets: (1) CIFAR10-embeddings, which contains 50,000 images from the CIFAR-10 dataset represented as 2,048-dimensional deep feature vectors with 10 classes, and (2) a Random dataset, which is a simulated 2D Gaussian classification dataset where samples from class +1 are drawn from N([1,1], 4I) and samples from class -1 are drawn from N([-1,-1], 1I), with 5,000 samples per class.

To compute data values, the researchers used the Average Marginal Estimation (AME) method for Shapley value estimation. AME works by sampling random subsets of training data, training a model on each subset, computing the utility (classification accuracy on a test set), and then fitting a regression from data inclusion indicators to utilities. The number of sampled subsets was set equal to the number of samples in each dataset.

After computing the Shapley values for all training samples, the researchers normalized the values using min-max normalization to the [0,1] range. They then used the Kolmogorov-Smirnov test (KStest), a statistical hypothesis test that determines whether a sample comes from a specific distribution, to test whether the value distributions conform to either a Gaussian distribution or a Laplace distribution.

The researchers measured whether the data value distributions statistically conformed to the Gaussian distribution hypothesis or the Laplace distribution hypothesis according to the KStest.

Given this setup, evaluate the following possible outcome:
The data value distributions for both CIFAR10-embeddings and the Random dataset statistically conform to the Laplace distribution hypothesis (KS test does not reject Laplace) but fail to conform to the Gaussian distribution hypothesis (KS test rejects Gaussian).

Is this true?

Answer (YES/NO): NO